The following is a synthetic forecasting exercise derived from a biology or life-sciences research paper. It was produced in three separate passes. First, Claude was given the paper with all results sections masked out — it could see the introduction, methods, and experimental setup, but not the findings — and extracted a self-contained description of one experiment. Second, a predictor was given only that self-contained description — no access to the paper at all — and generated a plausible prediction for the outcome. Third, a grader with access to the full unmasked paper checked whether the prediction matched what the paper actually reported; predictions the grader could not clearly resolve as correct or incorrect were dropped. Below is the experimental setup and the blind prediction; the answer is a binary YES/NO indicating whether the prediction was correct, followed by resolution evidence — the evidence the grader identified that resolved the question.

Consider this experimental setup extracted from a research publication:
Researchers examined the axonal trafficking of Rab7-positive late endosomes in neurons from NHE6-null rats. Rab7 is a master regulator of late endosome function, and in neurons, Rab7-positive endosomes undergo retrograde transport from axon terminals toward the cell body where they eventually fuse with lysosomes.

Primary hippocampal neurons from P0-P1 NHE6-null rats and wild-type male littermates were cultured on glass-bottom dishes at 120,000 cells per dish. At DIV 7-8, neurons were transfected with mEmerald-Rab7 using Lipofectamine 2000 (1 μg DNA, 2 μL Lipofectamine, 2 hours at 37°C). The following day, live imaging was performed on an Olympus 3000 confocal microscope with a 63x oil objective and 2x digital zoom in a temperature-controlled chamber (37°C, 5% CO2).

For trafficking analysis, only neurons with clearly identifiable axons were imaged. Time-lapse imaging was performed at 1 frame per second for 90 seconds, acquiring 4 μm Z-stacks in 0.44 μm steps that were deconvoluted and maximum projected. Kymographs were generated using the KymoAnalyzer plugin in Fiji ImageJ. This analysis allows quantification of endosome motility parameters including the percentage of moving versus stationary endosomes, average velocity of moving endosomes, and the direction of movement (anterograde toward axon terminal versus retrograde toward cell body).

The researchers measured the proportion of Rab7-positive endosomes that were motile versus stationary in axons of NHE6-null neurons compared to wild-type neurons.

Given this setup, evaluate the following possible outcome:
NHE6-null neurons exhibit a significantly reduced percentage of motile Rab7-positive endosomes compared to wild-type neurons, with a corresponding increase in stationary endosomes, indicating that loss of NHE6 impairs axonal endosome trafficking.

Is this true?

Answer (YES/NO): YES